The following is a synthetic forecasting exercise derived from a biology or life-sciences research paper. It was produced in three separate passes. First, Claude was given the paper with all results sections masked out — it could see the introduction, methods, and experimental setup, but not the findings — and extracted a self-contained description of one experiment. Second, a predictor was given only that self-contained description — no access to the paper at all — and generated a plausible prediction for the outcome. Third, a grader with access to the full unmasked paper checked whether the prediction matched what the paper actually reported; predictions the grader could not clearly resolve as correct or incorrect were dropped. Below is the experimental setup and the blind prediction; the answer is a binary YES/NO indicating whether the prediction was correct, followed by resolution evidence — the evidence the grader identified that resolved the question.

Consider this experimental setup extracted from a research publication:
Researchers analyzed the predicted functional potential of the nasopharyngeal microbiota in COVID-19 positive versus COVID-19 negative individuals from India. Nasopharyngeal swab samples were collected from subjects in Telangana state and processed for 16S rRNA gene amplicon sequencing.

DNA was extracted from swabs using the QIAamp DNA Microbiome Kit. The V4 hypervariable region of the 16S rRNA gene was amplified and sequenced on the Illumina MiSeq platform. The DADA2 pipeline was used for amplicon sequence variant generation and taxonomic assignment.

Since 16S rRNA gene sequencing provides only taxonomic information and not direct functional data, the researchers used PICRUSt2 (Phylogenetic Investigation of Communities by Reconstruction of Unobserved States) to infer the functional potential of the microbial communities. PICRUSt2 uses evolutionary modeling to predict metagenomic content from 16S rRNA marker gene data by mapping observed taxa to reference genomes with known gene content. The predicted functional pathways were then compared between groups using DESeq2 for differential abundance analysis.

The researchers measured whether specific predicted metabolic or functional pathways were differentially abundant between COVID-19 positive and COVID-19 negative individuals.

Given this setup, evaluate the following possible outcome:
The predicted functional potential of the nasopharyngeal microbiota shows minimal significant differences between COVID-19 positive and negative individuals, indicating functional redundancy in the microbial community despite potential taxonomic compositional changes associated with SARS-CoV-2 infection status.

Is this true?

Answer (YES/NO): NO